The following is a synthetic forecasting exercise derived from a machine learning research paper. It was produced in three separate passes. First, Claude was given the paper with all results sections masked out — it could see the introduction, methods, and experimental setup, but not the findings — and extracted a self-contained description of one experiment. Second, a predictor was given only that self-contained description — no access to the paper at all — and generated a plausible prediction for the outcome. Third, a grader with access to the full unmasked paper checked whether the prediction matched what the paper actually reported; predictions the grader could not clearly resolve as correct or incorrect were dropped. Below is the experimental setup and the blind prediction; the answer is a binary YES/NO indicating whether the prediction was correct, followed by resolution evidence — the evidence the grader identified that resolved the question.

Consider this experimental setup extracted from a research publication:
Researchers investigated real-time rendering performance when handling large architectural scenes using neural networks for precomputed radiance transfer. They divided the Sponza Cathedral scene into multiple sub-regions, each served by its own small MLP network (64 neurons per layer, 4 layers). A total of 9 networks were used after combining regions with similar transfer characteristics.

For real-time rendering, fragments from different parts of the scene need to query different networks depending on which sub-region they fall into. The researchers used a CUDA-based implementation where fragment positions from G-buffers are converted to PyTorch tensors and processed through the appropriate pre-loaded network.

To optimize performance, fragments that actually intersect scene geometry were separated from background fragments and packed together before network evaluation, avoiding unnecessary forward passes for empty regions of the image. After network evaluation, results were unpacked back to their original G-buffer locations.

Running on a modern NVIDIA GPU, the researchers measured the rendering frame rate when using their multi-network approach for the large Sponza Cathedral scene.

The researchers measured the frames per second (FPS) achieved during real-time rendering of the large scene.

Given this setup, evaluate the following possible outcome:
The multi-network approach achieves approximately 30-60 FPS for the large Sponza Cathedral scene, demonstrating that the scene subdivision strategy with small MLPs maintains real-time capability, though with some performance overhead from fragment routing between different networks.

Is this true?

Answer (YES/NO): NO